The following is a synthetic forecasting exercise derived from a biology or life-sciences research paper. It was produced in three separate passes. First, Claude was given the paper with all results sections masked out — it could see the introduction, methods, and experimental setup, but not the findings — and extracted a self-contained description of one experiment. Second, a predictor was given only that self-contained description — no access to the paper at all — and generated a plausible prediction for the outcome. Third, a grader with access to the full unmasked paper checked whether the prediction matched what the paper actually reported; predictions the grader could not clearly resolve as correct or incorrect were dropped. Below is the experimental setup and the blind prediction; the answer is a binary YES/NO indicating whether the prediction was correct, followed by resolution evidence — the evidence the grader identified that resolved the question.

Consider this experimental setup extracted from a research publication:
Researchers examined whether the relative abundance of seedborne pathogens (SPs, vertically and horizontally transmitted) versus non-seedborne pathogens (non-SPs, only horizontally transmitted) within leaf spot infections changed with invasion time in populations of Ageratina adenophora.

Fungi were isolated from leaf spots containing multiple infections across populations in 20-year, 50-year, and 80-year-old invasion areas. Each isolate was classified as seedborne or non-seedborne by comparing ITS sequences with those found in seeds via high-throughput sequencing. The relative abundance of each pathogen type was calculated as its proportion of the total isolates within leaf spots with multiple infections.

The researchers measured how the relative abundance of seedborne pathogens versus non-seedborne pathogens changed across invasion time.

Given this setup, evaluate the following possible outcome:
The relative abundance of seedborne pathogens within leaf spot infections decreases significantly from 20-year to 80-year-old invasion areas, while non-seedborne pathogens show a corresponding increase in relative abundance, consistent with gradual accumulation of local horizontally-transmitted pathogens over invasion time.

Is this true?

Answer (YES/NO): NO